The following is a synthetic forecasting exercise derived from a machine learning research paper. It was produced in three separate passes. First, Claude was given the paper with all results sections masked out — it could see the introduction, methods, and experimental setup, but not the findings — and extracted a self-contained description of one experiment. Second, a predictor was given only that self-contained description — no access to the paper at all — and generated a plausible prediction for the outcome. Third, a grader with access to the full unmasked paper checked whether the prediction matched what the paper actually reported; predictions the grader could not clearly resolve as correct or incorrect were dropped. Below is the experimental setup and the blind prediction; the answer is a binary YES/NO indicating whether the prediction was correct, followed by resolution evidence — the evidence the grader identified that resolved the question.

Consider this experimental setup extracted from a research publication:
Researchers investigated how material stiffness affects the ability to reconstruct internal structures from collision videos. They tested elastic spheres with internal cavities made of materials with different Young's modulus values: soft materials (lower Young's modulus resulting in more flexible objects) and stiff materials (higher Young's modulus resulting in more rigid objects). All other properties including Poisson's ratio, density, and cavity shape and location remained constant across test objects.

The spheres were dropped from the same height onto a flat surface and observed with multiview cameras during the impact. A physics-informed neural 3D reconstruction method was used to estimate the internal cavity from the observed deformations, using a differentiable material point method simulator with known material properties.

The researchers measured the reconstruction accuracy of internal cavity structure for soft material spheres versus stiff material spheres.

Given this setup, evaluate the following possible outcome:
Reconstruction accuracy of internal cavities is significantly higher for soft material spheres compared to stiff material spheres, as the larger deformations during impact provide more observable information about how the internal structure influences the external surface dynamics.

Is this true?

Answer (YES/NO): NO